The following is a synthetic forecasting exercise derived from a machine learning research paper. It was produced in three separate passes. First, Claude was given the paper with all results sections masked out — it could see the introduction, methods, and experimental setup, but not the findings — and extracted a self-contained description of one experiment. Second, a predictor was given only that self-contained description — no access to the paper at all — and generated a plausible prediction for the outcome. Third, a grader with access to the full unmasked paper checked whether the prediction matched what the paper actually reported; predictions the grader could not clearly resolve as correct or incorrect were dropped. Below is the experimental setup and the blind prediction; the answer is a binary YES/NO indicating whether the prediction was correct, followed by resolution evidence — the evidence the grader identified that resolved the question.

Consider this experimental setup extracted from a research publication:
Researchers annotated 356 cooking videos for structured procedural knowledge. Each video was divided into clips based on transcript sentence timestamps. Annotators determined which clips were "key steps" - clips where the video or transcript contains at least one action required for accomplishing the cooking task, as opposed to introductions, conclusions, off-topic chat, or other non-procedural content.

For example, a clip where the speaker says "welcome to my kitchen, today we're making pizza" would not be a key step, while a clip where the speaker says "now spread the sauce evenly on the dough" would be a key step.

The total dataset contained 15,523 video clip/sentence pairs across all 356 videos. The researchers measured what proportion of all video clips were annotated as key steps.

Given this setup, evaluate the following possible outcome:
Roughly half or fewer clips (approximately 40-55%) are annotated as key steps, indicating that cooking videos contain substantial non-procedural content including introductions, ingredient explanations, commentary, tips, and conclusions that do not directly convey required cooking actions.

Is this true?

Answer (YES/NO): NO